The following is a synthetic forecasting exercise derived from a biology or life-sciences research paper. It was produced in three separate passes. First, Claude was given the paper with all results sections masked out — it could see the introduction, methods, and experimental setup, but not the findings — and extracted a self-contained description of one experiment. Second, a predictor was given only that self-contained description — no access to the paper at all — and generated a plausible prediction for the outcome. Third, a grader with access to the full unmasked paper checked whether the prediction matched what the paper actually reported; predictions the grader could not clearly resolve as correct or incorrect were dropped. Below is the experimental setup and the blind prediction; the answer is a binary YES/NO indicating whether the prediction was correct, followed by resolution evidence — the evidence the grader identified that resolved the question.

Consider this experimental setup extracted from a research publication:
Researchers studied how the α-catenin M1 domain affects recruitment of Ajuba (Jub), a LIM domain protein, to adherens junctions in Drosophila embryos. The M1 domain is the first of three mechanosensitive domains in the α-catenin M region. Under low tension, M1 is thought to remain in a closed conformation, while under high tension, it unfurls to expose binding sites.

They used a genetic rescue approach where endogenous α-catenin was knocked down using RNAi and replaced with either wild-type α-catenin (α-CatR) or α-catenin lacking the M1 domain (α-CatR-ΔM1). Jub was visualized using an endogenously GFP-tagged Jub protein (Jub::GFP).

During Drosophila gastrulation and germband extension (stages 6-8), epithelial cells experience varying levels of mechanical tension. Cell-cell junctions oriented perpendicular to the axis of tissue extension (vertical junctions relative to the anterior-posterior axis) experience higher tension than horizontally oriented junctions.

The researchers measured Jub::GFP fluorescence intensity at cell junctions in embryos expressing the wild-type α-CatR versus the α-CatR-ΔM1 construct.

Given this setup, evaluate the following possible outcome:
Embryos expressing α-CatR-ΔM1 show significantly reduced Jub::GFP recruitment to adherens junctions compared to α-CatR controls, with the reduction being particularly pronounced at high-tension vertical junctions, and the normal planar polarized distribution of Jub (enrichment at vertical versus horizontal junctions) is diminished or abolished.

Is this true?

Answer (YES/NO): NO